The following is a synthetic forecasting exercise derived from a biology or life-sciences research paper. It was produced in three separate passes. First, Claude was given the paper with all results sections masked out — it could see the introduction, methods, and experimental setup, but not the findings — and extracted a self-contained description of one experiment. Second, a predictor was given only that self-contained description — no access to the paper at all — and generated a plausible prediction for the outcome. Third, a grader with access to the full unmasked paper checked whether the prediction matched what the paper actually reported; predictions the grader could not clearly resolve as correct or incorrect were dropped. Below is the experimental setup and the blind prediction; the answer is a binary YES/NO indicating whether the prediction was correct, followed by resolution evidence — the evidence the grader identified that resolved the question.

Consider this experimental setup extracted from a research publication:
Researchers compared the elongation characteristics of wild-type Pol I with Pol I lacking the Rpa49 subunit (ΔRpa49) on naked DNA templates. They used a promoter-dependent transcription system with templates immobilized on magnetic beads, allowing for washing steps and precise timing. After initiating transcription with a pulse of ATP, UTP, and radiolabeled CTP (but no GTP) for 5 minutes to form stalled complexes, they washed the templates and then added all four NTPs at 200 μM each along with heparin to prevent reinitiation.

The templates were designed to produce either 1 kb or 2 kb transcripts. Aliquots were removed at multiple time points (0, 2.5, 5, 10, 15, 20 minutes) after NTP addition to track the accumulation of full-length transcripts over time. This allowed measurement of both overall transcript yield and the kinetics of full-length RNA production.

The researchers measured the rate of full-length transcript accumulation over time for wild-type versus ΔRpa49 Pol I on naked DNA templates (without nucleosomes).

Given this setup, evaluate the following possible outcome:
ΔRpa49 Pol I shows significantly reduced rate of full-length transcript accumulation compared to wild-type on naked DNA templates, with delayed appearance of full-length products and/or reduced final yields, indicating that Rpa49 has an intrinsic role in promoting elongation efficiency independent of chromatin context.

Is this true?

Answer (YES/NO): NO